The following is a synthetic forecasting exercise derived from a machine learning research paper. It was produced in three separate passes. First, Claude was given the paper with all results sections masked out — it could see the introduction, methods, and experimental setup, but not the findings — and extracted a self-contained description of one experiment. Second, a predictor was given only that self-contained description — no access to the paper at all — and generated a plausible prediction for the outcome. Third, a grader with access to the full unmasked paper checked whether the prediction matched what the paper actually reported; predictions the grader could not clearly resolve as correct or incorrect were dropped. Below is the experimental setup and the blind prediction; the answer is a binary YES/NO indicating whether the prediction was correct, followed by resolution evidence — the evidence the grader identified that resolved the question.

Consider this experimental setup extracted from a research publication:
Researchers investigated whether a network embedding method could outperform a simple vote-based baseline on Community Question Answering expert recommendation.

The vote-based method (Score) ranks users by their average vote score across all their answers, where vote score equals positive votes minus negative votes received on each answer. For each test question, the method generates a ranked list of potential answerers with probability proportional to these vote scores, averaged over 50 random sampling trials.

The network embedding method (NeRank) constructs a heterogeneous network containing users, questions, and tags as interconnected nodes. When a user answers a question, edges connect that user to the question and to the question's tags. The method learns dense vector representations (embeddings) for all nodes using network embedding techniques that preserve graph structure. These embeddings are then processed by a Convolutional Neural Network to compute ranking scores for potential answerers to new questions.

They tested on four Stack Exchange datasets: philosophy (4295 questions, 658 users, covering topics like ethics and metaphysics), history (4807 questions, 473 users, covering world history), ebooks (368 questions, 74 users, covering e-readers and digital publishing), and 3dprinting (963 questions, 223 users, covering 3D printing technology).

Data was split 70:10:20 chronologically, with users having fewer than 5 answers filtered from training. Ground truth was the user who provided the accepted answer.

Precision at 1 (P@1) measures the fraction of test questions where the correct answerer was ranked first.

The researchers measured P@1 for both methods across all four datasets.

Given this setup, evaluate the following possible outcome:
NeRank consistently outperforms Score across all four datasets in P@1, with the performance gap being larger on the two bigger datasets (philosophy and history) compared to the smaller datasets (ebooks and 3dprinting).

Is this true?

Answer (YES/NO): NO